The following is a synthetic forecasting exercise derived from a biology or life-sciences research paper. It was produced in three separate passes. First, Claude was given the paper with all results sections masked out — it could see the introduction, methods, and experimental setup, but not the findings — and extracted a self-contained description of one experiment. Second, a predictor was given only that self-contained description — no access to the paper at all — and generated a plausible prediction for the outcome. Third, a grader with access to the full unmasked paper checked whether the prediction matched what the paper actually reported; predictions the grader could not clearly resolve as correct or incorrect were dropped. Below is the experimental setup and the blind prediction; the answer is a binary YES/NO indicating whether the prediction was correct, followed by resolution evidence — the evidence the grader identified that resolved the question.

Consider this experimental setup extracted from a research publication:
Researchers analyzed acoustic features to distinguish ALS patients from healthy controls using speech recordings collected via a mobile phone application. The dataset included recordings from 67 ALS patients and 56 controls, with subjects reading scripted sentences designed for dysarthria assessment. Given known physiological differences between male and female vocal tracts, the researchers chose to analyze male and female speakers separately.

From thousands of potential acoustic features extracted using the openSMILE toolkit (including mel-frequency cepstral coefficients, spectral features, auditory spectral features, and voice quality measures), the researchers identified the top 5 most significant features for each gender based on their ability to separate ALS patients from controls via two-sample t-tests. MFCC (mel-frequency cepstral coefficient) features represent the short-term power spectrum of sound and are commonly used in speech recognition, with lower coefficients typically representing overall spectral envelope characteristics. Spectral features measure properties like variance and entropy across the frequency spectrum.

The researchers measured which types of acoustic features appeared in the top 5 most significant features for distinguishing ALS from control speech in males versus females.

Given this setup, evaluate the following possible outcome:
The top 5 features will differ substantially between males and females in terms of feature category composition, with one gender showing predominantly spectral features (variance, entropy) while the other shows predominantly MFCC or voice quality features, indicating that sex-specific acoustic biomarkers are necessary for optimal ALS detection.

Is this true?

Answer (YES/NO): YES